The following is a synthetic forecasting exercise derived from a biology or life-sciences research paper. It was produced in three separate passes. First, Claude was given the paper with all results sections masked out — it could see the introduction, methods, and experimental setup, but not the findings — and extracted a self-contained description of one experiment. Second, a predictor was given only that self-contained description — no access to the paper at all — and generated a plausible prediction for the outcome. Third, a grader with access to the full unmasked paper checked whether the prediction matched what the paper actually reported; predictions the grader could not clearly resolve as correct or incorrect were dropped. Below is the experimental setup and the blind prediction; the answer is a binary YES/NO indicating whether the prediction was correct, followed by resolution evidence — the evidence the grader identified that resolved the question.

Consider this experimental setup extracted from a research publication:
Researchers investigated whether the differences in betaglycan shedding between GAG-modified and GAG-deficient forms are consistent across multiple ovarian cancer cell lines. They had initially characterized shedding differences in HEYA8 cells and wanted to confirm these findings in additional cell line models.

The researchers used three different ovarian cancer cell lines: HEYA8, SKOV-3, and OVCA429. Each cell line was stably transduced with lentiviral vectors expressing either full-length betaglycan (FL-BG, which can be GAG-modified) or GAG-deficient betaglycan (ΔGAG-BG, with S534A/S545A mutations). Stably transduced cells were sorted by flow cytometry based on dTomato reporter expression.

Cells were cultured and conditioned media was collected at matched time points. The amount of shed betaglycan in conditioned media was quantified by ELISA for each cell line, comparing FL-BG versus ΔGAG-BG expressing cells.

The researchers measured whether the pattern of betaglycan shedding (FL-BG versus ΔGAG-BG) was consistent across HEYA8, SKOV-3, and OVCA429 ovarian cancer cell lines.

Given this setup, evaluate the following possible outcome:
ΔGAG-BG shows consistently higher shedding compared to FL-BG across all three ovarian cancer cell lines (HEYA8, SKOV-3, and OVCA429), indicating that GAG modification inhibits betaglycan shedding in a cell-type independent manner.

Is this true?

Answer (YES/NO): NO